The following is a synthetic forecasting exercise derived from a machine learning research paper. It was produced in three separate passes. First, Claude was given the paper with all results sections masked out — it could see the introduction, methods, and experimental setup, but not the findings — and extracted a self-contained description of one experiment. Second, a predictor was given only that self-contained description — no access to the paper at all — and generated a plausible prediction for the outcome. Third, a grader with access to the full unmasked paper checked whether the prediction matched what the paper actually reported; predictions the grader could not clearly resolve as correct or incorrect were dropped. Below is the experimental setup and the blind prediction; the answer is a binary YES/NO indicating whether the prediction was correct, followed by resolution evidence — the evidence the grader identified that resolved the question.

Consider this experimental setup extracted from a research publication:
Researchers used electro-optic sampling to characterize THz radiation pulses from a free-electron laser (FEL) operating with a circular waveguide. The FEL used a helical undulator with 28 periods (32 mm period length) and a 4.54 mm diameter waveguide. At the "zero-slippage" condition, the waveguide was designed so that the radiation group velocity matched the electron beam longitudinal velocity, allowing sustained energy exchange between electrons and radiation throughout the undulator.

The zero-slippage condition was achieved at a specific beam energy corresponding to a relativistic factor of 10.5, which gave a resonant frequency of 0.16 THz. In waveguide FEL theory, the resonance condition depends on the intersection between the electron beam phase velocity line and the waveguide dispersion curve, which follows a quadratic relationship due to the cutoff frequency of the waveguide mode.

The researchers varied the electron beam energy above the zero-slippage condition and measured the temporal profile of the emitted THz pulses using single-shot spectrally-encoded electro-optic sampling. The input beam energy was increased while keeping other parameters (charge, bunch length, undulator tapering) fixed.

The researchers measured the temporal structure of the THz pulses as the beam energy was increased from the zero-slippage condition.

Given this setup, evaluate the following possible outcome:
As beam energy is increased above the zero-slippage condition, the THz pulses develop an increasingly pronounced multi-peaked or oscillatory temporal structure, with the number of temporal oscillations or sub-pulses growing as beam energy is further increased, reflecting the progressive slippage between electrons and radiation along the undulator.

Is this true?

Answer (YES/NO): NO